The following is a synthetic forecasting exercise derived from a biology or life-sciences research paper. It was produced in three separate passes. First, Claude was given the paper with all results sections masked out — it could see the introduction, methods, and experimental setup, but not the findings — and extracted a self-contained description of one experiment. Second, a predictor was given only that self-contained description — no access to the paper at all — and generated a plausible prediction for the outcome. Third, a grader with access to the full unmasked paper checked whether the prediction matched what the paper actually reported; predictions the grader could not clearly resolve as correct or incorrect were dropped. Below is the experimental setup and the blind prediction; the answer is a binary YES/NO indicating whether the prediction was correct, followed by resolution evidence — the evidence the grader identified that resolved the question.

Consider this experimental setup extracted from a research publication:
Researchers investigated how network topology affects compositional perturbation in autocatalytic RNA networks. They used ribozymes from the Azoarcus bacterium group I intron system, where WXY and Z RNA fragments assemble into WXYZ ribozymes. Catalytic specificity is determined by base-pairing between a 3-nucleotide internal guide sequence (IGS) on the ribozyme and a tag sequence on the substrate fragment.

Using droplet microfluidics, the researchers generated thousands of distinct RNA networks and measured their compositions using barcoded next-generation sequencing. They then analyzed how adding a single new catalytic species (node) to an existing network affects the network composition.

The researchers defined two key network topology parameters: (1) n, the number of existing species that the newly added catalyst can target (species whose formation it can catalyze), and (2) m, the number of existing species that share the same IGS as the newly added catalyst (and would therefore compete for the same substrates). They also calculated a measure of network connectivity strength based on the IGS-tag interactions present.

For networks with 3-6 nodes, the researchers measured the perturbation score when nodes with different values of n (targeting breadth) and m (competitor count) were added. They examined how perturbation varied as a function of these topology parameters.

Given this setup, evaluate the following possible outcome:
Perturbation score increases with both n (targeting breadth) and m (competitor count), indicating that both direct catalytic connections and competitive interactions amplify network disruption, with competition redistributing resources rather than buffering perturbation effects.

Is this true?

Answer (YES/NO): NO